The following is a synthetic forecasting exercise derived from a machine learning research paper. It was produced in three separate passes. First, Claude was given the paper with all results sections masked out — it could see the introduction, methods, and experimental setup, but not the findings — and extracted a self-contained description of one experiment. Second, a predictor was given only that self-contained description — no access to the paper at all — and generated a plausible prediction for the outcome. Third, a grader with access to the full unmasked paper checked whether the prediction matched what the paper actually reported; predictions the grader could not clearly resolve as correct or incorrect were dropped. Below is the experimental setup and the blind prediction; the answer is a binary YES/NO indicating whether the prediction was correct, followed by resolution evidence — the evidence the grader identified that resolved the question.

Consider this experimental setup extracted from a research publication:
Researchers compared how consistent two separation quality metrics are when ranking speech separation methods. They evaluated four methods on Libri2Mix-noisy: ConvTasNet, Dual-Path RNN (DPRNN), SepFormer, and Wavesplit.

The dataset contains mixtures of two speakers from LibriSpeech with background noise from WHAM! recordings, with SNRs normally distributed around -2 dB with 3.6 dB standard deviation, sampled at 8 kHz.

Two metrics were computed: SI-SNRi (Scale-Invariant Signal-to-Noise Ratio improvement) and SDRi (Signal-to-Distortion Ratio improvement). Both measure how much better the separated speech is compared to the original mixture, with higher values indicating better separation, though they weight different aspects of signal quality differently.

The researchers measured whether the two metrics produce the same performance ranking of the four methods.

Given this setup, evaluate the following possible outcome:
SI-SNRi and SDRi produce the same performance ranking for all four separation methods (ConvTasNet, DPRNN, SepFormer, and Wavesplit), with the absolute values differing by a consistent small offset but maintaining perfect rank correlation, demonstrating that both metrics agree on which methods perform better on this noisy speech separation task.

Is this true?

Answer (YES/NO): NO